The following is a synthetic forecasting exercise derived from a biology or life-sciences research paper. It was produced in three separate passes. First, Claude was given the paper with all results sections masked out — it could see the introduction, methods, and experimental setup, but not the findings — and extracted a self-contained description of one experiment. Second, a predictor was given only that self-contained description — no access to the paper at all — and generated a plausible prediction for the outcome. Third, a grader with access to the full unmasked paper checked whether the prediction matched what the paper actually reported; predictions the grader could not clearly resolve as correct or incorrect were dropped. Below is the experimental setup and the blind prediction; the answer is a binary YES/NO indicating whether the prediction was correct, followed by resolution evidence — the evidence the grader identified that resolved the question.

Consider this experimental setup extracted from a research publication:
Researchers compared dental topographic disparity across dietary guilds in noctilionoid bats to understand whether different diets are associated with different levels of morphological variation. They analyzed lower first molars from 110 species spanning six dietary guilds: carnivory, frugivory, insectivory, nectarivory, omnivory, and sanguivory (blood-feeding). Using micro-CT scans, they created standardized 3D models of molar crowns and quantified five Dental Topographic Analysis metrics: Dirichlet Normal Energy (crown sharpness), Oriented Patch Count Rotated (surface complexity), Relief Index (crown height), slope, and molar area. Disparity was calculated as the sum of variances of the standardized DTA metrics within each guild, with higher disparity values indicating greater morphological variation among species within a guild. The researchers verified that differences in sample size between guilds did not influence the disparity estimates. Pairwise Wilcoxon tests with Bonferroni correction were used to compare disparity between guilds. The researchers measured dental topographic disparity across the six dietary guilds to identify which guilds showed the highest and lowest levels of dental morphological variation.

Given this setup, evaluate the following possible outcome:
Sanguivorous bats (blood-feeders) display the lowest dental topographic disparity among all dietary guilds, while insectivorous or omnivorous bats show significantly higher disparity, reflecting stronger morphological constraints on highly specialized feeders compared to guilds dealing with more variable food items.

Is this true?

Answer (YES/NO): NO